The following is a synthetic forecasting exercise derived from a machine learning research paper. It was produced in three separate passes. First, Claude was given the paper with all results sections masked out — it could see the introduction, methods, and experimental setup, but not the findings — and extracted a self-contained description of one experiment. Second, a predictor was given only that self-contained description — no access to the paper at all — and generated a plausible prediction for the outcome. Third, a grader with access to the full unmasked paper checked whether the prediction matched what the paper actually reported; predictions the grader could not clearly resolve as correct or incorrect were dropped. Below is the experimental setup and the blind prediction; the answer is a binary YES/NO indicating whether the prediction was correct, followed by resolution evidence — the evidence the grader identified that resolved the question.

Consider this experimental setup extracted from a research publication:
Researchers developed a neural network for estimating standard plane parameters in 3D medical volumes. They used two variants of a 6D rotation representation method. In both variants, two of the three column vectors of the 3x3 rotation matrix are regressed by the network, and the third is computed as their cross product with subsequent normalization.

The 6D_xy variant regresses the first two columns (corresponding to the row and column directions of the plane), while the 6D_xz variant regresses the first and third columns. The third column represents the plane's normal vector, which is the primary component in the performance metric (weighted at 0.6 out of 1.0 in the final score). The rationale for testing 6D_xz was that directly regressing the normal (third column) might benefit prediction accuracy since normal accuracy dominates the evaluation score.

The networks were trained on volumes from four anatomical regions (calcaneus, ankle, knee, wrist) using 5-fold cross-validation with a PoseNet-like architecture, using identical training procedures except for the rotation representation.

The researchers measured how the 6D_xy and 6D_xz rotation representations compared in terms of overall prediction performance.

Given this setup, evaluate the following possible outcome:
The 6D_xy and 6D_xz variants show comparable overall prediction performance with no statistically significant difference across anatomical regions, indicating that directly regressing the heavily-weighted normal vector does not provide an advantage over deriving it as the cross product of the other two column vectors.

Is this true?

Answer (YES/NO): YES